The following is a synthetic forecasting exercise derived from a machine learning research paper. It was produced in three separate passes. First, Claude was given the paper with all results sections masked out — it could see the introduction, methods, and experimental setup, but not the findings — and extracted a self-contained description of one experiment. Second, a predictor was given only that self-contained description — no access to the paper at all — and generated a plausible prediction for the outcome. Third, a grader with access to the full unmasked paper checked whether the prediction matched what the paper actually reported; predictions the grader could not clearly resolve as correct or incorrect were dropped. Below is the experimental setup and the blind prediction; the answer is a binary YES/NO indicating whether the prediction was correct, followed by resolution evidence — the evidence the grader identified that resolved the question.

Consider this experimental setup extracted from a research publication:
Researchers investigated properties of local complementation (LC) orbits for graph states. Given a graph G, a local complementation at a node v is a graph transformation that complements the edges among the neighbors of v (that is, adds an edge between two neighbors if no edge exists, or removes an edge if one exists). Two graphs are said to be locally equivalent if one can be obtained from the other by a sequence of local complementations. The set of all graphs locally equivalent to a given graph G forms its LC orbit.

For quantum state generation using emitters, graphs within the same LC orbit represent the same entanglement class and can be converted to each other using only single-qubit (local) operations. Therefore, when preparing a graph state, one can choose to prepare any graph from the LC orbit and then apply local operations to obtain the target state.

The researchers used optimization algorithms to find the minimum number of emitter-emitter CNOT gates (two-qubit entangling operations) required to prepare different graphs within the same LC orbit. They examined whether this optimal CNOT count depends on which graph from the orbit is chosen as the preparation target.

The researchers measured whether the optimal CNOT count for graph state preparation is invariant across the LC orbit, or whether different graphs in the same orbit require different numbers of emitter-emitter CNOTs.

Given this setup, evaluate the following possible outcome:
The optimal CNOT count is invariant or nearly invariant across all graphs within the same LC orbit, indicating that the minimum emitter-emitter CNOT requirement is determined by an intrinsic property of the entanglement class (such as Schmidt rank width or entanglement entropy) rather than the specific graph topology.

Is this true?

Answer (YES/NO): YES